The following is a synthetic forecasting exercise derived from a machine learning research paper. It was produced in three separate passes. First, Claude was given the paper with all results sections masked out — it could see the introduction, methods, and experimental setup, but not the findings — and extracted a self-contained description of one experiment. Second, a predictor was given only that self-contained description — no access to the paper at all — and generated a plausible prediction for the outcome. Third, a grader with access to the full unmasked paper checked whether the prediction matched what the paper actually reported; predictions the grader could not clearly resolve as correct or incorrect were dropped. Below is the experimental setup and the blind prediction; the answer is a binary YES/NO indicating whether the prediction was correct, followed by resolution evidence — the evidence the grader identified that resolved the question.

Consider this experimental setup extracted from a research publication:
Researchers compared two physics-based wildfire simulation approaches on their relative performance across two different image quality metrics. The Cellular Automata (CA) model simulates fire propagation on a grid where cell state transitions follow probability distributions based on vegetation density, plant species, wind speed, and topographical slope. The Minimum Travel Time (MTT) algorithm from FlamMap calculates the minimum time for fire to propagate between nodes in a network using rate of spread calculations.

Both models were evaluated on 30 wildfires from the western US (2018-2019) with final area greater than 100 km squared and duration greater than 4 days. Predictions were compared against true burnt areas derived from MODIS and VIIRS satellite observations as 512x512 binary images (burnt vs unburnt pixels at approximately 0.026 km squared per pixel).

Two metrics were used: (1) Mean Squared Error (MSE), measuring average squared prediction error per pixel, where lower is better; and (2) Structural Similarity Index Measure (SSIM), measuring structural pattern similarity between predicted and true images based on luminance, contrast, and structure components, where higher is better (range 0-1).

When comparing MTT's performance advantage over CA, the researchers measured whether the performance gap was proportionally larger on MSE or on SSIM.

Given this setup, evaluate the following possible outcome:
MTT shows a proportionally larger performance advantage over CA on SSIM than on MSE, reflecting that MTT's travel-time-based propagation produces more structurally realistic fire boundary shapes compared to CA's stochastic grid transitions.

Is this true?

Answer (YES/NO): NO